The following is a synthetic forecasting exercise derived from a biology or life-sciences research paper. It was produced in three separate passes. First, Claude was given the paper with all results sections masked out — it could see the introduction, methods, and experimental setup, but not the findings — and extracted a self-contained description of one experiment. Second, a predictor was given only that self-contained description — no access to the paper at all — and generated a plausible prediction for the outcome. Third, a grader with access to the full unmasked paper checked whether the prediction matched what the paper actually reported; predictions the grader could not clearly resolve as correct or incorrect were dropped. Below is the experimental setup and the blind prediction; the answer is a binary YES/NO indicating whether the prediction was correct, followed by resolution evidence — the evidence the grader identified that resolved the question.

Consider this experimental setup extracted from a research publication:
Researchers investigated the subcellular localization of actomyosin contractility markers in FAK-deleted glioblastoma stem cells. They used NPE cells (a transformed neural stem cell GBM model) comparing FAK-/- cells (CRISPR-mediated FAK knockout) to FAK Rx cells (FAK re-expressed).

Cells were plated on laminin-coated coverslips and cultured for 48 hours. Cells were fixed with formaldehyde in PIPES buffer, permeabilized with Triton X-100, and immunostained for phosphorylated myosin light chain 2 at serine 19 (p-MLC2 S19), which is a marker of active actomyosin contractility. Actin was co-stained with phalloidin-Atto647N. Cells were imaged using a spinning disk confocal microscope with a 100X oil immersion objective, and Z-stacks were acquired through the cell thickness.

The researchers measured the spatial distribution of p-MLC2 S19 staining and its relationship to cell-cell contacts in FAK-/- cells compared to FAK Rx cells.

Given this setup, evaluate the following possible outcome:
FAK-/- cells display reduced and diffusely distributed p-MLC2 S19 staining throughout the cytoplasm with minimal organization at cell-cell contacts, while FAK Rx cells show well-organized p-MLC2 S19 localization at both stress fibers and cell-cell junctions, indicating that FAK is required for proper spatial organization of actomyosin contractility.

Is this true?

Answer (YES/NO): NO